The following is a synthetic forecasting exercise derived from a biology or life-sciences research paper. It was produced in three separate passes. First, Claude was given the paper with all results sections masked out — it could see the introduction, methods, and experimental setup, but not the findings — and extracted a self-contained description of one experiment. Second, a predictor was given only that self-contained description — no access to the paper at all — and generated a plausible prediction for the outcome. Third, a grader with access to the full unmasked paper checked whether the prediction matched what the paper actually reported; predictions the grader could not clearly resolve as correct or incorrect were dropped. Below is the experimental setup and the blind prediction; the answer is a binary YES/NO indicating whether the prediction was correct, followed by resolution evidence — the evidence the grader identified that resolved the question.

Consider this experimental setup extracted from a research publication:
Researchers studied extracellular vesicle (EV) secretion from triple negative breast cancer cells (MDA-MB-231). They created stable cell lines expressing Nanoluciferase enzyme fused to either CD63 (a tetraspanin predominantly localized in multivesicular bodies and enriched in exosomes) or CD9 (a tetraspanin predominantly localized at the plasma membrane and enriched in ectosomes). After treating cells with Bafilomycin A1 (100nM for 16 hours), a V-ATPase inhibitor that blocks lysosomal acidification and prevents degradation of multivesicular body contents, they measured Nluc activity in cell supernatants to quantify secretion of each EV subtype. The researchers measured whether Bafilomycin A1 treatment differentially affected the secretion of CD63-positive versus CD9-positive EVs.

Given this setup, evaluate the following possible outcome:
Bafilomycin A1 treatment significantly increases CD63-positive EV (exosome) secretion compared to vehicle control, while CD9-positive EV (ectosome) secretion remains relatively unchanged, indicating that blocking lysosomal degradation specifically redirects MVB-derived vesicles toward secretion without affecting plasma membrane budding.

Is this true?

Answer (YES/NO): YES